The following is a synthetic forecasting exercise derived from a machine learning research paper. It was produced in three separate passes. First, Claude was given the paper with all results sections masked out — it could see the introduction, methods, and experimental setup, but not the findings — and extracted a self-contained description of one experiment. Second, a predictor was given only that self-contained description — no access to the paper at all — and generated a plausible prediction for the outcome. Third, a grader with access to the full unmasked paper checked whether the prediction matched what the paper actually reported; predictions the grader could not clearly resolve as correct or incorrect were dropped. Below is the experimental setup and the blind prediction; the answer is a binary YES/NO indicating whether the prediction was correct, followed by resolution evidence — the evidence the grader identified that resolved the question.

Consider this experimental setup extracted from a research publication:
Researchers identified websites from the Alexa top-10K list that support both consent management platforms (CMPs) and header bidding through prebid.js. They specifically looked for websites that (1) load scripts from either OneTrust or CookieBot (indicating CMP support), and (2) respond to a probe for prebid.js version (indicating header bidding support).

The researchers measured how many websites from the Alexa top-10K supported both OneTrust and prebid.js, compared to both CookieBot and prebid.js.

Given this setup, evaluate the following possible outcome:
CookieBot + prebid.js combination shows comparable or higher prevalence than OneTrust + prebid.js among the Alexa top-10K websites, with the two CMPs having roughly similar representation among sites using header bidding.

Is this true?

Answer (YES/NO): NO